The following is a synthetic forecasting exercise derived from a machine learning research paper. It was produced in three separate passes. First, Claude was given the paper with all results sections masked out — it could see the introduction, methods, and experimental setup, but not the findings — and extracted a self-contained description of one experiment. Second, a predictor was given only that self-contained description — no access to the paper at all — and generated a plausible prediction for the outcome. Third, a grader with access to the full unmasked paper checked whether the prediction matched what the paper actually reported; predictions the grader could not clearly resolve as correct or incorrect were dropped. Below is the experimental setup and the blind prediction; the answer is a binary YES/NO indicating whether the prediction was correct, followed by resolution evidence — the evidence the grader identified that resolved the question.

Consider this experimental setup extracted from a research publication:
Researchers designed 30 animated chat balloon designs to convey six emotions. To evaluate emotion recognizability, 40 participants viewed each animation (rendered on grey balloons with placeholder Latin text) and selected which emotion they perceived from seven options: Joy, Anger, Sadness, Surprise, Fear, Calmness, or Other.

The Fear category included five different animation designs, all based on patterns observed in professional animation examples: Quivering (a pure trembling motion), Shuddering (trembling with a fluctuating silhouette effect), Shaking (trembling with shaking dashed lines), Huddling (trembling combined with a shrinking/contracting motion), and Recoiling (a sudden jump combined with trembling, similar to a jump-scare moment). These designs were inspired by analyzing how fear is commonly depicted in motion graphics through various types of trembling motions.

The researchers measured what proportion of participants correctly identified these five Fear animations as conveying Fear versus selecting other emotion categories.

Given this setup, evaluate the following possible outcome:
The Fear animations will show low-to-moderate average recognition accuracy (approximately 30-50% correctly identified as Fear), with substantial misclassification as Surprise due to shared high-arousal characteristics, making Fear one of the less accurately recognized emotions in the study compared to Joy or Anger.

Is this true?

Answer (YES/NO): NO